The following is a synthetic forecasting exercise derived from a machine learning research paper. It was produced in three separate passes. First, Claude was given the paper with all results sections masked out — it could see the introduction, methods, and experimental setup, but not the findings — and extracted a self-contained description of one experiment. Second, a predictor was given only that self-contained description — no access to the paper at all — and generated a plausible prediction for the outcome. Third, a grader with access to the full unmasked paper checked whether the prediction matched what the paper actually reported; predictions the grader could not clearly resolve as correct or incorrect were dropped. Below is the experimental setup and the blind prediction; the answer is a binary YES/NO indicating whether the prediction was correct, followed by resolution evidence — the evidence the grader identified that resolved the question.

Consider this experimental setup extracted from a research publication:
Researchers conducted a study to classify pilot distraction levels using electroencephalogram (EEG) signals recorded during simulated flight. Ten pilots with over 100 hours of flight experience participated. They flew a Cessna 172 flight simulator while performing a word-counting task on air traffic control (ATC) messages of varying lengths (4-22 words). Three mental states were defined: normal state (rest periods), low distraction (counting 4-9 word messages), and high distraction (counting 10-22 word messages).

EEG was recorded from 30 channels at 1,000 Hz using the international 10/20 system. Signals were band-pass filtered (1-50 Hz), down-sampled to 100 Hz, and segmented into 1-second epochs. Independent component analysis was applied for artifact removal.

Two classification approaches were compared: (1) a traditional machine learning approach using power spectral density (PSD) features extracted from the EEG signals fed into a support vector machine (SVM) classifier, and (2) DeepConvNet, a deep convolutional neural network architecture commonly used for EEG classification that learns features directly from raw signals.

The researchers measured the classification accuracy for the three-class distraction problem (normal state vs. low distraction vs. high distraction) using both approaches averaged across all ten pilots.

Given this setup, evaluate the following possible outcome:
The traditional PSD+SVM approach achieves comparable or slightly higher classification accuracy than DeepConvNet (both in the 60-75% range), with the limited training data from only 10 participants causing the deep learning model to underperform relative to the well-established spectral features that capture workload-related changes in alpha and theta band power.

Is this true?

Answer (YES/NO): NO